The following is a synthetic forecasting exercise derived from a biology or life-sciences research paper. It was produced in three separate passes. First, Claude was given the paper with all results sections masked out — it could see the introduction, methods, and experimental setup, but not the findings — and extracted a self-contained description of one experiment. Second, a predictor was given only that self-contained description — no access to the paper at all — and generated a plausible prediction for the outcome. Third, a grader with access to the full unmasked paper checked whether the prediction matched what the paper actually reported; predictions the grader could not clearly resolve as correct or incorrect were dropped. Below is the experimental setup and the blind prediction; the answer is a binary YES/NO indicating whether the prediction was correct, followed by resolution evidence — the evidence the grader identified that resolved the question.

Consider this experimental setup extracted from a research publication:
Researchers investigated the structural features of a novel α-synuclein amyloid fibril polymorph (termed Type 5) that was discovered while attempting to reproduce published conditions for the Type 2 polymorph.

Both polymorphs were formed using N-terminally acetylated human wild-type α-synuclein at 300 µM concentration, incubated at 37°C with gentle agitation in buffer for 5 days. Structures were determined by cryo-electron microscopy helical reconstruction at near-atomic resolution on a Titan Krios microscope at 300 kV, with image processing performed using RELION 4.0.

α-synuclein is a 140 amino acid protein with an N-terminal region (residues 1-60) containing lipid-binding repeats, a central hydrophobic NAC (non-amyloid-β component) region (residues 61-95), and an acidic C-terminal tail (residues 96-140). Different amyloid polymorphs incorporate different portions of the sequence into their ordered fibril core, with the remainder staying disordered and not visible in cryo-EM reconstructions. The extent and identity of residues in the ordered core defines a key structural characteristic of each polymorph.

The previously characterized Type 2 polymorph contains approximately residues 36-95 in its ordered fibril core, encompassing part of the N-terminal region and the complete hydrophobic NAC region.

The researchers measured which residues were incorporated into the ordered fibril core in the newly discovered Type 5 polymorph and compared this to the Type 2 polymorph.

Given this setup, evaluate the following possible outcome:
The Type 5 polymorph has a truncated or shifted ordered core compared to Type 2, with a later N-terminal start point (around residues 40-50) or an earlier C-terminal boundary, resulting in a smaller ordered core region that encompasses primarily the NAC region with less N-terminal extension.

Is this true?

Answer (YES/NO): NO